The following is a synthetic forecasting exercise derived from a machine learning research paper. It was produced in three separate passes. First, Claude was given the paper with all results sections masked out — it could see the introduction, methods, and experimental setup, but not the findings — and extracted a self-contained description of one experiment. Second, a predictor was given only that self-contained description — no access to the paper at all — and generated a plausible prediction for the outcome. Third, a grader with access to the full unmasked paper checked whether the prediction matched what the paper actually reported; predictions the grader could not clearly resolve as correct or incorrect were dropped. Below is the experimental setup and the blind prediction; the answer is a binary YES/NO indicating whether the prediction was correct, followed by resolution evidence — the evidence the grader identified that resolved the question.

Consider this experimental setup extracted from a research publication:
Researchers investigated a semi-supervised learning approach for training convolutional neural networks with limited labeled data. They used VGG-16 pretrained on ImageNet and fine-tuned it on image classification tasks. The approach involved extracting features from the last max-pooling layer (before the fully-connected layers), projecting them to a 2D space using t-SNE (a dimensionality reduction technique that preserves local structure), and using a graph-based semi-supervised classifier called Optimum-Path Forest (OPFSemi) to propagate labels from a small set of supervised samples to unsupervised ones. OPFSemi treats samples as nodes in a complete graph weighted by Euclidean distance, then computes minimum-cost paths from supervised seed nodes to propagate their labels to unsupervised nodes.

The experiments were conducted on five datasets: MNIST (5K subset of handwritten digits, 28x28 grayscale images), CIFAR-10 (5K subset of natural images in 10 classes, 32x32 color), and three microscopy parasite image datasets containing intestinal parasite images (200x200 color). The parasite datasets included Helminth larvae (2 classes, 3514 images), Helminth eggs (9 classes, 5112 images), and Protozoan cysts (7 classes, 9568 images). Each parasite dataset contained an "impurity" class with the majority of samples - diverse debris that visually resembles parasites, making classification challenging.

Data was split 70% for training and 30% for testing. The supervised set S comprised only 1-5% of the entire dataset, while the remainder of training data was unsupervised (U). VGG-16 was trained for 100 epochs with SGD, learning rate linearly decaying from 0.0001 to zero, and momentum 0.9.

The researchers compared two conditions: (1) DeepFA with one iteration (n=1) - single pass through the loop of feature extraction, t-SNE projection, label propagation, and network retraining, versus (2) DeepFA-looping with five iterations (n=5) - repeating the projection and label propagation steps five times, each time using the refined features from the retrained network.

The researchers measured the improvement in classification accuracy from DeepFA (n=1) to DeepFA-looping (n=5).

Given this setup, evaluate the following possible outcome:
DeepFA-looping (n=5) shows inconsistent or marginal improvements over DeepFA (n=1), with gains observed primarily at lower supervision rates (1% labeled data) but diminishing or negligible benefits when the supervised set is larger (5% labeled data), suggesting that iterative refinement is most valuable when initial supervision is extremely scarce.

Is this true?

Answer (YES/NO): NO